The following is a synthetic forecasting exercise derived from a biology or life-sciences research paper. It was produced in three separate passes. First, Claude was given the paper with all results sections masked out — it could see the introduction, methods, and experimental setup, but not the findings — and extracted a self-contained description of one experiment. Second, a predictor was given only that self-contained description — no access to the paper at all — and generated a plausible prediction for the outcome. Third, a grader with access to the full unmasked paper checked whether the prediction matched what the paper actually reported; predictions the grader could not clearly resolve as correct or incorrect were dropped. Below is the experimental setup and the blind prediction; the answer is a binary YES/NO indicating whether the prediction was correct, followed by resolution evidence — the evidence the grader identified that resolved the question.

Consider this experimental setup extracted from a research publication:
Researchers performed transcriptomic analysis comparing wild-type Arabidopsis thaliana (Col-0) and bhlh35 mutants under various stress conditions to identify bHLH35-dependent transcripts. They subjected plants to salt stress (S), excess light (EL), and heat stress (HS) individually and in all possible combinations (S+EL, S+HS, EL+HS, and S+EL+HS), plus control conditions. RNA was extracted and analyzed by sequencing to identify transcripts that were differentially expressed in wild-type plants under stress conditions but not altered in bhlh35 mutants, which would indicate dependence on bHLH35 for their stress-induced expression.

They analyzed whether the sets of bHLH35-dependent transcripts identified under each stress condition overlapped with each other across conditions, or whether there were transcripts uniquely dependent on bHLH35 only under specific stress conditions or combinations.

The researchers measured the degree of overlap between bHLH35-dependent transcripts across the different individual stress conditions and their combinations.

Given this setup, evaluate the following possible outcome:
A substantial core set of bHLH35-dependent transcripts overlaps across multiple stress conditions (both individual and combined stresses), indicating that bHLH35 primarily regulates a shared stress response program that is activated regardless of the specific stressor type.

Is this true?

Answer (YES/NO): NO